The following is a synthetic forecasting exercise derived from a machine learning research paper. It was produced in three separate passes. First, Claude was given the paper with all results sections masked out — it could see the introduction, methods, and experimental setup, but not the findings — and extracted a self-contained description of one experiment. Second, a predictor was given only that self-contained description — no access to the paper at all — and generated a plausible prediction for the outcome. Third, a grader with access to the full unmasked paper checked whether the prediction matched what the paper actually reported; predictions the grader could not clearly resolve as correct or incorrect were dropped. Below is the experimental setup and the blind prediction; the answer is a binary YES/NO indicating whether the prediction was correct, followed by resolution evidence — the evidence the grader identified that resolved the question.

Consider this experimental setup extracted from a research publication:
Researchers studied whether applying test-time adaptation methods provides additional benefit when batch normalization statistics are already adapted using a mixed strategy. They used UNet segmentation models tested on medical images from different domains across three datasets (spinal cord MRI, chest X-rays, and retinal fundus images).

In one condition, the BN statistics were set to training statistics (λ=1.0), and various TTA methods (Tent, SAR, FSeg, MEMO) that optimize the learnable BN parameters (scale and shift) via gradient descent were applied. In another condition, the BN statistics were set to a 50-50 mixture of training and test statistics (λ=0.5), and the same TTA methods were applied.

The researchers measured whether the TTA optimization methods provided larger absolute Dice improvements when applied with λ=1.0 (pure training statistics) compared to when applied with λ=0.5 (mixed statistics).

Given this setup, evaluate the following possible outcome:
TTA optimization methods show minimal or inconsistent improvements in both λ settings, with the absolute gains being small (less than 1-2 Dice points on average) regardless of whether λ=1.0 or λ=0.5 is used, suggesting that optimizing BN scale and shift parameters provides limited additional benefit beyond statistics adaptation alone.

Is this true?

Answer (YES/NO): YES